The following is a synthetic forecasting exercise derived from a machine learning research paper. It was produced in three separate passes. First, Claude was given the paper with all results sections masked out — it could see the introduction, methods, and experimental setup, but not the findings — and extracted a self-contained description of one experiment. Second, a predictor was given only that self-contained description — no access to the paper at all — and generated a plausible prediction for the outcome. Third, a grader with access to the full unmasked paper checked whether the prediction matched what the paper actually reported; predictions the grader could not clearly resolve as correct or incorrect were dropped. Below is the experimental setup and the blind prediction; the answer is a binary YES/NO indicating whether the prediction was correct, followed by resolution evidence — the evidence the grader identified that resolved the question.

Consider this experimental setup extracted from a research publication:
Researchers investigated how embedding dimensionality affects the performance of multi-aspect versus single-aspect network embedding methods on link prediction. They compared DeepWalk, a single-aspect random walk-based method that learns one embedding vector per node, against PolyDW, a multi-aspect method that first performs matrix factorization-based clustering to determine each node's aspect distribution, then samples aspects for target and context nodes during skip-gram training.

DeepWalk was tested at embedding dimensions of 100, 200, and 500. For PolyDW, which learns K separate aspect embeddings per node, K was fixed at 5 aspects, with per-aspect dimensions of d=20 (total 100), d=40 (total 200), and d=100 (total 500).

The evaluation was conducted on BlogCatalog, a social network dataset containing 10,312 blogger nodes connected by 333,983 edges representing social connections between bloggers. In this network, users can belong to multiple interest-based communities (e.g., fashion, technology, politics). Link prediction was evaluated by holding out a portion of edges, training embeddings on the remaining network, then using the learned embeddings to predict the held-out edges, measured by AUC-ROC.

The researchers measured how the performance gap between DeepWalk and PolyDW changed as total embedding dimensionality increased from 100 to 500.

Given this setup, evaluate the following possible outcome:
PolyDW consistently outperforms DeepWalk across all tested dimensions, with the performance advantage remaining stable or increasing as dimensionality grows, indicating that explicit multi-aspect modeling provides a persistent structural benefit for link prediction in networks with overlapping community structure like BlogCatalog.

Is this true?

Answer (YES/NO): NO